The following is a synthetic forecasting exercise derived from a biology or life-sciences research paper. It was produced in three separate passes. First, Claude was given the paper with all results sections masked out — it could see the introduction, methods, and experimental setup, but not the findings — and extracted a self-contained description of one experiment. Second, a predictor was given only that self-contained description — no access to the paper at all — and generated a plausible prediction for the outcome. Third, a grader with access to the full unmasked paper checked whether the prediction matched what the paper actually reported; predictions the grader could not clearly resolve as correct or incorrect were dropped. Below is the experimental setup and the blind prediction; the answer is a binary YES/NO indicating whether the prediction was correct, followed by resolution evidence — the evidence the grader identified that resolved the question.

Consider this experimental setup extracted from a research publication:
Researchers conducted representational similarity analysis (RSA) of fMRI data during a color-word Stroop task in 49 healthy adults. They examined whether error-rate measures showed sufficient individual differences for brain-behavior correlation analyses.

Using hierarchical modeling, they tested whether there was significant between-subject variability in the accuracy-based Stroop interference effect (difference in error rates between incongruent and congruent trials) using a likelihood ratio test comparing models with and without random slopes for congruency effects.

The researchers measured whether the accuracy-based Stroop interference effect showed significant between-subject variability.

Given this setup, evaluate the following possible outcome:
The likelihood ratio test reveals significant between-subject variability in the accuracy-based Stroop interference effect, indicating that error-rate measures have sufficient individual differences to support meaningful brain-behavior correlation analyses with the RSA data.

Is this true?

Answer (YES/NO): NO